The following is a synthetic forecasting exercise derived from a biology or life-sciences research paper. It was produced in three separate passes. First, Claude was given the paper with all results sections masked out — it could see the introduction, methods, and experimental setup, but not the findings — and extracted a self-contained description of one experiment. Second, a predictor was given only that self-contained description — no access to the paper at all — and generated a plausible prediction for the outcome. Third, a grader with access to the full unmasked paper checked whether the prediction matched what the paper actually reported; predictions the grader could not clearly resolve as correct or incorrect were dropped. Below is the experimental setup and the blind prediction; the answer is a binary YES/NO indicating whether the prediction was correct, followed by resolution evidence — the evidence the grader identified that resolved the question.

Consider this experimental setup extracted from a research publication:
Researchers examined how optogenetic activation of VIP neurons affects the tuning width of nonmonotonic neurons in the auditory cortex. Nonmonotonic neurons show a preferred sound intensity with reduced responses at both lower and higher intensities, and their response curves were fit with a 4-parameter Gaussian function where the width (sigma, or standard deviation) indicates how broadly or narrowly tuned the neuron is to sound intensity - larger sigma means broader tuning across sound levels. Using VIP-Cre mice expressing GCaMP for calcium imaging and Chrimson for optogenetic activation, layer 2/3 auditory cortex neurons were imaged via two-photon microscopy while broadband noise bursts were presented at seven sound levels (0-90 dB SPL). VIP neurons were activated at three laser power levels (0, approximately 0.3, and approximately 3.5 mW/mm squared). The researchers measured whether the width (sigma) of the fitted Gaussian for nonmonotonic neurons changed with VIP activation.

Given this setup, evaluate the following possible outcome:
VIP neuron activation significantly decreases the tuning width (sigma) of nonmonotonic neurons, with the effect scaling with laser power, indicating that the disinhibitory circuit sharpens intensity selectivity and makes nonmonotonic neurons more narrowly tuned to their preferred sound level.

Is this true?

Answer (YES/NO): NO